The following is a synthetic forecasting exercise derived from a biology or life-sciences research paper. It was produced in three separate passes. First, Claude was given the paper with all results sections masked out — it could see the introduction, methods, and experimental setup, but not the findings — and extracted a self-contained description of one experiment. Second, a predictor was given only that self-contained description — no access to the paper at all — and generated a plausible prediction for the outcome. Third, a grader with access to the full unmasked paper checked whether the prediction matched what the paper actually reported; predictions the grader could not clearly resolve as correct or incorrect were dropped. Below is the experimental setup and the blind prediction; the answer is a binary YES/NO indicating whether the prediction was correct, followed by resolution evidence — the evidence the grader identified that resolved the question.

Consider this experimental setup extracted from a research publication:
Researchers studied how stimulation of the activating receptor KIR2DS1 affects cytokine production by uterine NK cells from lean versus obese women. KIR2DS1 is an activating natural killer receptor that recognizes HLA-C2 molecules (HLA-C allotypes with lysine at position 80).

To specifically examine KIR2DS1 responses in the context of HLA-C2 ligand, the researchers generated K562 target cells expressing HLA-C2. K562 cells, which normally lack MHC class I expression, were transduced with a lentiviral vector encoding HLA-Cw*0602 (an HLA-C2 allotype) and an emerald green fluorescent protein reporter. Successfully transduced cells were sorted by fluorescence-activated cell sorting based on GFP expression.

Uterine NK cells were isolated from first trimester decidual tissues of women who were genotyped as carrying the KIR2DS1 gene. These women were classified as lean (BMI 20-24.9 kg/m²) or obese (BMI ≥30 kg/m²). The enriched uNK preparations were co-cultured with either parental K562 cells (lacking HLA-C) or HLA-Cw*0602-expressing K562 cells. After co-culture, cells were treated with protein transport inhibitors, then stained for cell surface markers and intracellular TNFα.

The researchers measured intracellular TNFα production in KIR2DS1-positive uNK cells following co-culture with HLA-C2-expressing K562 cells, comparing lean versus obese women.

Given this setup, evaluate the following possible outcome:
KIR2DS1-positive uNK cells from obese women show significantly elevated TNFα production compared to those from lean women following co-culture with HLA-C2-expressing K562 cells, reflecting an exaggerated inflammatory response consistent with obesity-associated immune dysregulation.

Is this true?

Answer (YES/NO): YES